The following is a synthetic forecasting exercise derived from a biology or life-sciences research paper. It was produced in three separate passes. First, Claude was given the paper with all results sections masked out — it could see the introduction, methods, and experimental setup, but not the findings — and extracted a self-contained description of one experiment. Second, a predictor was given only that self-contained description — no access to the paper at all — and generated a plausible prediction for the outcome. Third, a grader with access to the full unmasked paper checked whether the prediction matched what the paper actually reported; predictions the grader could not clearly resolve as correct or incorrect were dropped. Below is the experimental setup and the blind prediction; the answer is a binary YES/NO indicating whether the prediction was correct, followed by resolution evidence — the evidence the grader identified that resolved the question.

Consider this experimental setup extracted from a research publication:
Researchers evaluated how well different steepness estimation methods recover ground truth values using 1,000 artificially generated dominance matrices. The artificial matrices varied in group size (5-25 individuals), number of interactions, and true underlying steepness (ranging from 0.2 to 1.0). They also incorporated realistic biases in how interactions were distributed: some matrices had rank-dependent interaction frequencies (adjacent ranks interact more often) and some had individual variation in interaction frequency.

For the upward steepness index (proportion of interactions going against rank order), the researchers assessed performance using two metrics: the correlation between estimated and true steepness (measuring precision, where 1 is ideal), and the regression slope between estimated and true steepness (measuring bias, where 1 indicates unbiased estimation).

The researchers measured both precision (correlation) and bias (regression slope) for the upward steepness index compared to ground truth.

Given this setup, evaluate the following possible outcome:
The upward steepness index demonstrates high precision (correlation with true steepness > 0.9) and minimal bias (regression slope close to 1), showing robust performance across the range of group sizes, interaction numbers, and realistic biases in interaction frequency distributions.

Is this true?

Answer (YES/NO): NO